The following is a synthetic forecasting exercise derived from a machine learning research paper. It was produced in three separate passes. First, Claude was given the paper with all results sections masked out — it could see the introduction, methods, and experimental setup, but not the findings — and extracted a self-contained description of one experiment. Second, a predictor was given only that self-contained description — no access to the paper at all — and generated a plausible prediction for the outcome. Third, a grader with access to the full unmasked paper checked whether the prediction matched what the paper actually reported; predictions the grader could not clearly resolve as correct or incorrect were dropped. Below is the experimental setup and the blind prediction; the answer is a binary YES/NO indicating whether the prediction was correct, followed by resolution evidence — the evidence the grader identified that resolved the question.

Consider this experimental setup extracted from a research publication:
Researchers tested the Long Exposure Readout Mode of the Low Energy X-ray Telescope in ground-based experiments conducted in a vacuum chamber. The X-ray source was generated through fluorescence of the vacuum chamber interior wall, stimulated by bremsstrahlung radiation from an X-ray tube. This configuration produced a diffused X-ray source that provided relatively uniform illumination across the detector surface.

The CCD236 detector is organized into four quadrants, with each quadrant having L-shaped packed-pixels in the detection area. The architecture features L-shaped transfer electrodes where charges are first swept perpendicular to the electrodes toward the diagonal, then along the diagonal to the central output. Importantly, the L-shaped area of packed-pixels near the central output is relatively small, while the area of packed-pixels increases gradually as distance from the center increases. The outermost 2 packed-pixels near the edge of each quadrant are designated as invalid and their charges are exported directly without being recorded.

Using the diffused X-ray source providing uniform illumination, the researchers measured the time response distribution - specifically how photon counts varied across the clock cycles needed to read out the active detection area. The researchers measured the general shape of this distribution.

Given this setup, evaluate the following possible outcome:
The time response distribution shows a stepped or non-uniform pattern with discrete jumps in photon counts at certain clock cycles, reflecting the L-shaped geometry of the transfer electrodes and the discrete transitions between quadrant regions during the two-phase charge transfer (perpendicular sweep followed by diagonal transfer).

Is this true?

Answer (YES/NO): NO